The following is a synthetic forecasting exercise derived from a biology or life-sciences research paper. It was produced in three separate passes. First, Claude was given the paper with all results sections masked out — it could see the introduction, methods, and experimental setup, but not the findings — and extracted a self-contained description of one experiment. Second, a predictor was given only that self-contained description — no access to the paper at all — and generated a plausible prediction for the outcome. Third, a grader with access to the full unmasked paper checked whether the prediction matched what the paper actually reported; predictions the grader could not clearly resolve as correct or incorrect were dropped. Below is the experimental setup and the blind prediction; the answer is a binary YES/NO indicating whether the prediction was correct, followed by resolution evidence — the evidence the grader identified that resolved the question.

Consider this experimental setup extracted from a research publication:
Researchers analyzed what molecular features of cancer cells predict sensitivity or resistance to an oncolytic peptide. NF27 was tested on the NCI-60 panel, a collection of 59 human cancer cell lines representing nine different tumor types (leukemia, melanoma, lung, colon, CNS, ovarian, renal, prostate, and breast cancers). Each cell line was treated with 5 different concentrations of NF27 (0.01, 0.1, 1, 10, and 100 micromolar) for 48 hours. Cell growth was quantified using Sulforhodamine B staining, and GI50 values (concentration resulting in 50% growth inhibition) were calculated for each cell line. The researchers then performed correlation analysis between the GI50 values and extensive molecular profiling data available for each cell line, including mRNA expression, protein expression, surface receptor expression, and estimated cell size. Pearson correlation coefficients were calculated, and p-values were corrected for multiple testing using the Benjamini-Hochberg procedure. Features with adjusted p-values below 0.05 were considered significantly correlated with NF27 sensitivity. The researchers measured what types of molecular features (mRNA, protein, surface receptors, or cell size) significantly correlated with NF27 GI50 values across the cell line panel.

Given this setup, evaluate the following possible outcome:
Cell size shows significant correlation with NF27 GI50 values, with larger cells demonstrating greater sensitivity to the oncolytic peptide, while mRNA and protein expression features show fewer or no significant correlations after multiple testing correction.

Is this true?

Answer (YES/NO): NO